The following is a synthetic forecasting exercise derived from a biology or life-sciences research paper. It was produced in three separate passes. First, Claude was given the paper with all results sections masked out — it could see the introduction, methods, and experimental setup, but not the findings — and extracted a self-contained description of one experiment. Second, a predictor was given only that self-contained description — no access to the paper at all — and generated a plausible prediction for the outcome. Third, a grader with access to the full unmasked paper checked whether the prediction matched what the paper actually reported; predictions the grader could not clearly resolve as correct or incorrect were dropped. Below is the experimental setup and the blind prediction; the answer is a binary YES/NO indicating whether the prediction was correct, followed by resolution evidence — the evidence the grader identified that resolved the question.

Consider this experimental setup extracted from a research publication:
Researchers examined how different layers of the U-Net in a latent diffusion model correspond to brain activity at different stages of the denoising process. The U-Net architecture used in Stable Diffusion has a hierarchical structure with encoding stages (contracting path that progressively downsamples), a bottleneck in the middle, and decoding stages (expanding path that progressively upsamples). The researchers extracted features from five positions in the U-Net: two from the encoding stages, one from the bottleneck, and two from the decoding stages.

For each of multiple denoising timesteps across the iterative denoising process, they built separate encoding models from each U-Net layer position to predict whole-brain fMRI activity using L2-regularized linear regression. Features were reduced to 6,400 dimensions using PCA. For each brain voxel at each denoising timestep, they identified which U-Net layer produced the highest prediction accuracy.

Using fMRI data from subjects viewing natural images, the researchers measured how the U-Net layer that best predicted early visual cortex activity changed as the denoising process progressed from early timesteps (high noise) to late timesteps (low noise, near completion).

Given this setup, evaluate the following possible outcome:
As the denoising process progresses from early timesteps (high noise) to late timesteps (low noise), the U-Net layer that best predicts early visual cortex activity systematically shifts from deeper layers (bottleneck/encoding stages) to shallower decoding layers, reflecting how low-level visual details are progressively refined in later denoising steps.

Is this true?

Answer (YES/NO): NO